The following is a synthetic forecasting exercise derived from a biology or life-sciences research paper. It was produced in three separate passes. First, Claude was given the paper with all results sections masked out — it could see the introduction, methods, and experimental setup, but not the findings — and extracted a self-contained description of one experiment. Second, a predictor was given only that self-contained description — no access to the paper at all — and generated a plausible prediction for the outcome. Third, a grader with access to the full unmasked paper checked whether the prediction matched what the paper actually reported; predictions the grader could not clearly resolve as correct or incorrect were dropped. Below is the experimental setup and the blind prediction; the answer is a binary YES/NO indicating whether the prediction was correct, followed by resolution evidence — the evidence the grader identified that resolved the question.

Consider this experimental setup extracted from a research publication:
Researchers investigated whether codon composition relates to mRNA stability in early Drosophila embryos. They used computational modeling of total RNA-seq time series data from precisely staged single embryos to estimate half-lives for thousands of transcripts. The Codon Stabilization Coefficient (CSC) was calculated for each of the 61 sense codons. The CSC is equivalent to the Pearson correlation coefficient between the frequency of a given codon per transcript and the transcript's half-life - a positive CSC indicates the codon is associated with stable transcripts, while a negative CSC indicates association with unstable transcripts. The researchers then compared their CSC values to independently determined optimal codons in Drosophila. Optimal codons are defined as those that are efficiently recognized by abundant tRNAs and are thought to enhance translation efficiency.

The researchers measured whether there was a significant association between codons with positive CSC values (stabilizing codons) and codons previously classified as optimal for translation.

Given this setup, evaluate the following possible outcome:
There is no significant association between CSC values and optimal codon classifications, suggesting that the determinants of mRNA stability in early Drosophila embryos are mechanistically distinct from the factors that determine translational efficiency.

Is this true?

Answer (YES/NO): YES